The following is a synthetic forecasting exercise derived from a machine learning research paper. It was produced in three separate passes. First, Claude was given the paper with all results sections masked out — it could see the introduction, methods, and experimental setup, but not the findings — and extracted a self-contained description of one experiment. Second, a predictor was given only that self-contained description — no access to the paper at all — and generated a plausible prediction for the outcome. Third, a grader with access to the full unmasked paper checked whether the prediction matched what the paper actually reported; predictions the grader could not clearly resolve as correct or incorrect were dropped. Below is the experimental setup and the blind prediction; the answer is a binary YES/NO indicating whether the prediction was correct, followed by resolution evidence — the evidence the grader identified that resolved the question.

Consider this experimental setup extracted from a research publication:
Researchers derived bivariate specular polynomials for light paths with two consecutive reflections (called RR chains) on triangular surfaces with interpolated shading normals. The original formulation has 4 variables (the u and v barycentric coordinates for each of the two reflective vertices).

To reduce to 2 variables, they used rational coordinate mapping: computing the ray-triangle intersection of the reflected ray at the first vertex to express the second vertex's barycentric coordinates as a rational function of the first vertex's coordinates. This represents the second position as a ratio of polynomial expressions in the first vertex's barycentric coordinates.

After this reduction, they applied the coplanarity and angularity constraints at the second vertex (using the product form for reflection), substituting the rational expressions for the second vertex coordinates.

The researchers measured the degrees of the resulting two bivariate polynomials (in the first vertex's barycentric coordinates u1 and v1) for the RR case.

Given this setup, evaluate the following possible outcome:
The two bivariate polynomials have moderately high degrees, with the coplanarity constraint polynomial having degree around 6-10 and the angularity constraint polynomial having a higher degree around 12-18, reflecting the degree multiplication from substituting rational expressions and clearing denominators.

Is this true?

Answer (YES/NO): YES